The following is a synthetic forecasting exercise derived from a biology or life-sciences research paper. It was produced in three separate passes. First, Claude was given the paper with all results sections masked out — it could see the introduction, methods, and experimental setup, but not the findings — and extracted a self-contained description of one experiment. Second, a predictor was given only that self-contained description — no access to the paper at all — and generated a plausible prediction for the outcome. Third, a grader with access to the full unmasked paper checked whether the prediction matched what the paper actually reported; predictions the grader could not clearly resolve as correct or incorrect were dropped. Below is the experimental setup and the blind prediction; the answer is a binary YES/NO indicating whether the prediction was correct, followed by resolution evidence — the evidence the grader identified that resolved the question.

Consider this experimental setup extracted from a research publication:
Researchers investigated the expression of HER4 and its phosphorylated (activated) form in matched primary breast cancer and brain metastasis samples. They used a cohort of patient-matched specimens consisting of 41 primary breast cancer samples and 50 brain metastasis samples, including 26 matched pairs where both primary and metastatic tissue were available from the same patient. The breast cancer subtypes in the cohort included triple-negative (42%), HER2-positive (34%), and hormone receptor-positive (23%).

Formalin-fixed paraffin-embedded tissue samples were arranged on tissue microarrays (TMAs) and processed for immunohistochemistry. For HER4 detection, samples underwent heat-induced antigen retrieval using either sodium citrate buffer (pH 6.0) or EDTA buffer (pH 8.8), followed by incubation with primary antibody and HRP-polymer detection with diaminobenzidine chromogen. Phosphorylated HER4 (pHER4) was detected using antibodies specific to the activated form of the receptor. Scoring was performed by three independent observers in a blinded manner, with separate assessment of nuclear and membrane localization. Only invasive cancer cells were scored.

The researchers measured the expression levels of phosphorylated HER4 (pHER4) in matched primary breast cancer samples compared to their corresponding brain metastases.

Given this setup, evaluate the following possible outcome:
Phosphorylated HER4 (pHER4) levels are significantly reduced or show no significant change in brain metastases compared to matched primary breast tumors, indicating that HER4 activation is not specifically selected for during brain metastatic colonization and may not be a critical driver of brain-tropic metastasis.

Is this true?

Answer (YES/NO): NO